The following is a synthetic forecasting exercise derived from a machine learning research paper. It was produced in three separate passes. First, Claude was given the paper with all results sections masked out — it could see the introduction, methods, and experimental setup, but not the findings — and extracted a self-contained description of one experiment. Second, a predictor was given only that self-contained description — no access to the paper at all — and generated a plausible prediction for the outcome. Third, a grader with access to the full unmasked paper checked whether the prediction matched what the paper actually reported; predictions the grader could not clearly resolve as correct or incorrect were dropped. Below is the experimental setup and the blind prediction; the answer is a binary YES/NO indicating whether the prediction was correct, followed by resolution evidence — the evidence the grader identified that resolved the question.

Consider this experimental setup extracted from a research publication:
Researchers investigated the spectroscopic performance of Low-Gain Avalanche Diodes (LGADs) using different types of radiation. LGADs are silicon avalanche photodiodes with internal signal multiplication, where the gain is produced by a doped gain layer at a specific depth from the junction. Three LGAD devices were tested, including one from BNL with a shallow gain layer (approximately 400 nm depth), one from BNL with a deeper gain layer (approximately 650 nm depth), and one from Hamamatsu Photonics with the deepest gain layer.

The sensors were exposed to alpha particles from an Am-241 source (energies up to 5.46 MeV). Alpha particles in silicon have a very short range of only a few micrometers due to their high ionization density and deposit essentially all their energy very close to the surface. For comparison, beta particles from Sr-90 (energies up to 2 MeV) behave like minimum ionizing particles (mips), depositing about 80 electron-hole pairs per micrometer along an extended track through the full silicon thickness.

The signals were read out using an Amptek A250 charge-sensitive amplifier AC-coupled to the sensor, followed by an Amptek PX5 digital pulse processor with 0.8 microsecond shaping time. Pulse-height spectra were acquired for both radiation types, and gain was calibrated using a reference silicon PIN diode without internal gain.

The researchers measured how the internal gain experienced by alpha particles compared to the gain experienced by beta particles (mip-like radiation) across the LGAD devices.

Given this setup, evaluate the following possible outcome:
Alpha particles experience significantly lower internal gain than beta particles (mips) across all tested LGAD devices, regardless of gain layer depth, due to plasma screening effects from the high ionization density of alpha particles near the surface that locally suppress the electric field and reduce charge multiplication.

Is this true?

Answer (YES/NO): YES